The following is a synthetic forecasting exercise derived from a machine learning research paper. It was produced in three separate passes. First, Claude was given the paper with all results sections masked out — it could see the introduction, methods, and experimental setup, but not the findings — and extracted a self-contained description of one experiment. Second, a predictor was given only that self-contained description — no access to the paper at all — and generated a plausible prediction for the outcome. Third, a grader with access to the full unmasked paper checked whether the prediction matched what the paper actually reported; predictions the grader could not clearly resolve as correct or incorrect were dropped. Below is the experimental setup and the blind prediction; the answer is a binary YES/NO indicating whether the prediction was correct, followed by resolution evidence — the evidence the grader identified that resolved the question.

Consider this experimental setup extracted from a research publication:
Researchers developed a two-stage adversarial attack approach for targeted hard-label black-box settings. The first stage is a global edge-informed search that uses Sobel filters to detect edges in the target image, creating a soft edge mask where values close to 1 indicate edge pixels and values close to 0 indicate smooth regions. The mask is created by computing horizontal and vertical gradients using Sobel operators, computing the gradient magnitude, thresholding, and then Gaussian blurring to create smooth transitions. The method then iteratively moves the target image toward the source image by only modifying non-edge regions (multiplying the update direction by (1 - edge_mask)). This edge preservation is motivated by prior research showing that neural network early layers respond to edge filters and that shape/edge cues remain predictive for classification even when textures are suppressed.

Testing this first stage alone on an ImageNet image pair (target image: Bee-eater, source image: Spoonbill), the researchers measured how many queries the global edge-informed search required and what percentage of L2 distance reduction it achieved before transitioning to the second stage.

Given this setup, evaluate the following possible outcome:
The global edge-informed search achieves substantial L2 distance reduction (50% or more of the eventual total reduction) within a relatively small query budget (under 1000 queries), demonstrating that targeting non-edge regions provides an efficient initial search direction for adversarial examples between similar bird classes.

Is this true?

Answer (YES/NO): NO